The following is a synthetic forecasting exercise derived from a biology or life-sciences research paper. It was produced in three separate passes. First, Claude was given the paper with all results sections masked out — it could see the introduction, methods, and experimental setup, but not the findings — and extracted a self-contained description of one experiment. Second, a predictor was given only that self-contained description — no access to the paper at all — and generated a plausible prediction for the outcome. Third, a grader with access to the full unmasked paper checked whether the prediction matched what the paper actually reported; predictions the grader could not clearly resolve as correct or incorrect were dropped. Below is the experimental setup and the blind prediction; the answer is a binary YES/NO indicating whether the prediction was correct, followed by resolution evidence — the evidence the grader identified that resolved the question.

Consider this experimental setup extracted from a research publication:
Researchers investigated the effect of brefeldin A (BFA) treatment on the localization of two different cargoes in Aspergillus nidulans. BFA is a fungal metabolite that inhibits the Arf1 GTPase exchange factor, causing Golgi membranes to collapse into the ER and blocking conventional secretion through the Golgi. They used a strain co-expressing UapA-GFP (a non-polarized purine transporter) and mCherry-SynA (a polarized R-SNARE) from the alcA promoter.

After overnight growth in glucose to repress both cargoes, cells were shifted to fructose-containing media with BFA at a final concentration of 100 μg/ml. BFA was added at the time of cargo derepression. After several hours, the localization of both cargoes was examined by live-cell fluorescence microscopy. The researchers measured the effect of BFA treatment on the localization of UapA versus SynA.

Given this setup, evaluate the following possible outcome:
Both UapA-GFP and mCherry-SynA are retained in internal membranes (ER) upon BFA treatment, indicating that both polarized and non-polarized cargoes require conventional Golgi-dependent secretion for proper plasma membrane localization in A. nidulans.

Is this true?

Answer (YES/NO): NO